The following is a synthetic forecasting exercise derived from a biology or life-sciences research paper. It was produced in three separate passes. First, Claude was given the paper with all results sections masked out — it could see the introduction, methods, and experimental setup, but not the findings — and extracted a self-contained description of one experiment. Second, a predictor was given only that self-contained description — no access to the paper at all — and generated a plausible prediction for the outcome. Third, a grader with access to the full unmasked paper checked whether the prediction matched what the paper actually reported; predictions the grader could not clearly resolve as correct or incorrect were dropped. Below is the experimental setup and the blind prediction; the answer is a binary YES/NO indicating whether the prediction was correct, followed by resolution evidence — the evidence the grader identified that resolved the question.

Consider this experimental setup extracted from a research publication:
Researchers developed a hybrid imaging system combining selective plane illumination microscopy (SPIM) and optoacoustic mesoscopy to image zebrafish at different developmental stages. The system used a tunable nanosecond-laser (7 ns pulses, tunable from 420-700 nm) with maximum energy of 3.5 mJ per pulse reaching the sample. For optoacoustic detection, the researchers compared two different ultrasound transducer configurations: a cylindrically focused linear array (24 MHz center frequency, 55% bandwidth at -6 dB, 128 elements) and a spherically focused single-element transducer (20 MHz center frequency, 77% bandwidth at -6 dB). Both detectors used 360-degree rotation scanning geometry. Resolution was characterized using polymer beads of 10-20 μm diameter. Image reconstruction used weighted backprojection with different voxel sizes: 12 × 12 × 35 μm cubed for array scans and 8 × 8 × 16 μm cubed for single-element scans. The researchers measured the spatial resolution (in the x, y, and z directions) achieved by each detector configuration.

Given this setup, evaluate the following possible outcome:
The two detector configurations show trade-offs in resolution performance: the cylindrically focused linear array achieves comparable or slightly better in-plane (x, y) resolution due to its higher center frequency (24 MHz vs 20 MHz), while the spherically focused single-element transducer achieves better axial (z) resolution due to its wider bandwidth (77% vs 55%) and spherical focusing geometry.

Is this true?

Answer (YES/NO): YES